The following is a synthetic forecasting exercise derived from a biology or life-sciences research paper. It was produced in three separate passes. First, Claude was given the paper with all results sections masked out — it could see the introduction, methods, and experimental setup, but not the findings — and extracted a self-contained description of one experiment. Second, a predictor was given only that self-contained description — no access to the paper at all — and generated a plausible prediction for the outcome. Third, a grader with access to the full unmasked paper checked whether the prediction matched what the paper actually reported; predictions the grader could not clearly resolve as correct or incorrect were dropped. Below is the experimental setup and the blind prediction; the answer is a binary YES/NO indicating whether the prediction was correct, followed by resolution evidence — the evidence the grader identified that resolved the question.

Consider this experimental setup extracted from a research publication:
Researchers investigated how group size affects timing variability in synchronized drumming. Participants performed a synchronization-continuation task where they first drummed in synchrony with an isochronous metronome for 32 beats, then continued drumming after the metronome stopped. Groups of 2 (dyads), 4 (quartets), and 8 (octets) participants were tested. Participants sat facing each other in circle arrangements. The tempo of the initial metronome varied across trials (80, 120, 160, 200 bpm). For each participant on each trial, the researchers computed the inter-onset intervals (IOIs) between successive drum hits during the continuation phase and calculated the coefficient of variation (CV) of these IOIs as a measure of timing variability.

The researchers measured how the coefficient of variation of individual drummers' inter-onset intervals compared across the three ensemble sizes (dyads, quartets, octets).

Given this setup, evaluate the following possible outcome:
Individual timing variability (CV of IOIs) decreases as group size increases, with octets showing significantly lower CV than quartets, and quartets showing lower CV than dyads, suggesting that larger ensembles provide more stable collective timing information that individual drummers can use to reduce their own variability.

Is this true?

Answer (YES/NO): NO